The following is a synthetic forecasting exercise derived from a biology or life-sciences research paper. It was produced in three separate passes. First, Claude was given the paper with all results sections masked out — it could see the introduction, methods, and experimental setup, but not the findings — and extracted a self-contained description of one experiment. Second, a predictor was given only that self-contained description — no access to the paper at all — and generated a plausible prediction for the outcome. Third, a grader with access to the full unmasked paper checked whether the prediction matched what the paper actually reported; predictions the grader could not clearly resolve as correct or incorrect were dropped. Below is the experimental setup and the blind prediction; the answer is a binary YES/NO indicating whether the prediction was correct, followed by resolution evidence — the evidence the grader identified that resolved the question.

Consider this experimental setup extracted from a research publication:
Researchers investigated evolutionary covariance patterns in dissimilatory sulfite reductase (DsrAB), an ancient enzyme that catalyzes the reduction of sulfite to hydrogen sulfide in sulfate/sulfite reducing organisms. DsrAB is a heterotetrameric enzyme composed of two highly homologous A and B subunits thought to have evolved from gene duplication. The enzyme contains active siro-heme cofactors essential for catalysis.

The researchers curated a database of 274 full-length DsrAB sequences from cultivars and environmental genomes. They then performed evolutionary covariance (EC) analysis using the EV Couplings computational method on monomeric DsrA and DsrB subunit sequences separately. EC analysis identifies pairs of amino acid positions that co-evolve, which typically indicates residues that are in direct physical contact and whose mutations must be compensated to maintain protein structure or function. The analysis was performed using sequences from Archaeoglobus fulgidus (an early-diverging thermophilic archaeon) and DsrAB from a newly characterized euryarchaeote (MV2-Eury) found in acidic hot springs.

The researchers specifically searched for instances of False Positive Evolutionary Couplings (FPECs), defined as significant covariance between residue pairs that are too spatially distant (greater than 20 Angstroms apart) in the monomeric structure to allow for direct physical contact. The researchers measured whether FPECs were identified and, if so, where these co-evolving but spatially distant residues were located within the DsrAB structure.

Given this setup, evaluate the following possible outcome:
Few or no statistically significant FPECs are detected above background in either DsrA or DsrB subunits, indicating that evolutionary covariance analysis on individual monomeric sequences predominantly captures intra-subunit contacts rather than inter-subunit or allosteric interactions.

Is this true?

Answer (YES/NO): NO